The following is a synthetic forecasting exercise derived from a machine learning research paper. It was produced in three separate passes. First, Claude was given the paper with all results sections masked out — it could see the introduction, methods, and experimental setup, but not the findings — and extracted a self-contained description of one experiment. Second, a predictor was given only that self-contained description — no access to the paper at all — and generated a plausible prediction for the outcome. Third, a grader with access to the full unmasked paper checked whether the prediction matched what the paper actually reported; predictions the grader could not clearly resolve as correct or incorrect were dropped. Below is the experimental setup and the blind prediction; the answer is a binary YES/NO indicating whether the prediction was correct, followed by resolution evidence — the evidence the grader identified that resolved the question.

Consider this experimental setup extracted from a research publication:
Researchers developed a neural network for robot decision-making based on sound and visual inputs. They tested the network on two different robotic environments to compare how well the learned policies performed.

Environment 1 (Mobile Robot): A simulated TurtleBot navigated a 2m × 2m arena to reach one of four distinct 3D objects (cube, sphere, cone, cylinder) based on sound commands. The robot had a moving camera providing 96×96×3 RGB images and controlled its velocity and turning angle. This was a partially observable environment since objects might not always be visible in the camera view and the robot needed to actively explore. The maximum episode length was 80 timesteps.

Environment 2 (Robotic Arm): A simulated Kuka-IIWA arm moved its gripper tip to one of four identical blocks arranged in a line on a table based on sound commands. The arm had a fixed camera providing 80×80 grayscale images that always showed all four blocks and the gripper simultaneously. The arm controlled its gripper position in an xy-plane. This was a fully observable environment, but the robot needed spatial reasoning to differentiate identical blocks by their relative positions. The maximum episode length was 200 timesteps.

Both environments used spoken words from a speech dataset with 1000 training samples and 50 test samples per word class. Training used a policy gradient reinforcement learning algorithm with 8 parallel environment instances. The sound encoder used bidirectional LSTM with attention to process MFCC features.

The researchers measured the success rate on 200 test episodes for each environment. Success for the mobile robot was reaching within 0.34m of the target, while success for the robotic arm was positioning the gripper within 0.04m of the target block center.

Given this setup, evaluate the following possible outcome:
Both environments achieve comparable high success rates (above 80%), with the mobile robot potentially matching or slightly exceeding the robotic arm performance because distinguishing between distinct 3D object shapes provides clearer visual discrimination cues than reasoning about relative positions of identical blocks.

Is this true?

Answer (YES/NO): NO